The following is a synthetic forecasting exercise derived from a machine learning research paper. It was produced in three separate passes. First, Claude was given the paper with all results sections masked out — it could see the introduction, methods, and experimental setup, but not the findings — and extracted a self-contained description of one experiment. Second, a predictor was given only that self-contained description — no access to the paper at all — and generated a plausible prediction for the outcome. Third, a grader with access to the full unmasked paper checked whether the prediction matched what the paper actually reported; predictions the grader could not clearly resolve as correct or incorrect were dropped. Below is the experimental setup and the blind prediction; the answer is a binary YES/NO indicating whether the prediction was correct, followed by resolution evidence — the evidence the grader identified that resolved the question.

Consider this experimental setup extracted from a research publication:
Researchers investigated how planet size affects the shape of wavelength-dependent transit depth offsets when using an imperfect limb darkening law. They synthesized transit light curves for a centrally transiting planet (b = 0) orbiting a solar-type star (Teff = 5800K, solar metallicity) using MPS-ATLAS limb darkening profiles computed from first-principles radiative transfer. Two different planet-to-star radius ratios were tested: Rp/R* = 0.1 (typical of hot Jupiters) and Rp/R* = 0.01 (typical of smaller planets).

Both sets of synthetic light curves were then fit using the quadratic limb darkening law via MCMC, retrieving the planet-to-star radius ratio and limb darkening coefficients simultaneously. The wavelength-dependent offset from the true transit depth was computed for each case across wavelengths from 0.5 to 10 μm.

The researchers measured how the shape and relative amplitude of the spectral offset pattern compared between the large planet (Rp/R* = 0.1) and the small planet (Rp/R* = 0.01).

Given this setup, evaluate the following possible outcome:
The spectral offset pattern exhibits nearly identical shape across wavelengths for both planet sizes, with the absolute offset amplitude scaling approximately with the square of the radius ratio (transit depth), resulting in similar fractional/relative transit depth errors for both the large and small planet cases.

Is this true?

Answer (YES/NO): YES